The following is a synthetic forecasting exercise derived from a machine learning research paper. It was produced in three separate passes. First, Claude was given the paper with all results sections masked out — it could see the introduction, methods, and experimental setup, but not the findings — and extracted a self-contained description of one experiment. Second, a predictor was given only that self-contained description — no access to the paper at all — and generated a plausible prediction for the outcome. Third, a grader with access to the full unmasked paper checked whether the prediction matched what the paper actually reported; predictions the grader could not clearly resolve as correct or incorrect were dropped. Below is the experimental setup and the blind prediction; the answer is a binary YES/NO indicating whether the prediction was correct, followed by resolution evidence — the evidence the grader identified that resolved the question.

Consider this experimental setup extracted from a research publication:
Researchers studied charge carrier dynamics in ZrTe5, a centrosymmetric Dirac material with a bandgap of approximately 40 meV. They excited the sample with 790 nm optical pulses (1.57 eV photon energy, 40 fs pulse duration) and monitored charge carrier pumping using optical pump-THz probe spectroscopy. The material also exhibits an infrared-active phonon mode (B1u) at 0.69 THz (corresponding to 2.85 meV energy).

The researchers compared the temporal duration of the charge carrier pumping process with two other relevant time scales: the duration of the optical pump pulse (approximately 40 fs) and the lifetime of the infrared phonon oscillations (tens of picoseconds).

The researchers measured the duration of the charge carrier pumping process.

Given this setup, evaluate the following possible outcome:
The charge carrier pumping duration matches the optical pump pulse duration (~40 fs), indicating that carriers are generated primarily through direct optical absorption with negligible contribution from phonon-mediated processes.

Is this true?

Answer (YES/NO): NO